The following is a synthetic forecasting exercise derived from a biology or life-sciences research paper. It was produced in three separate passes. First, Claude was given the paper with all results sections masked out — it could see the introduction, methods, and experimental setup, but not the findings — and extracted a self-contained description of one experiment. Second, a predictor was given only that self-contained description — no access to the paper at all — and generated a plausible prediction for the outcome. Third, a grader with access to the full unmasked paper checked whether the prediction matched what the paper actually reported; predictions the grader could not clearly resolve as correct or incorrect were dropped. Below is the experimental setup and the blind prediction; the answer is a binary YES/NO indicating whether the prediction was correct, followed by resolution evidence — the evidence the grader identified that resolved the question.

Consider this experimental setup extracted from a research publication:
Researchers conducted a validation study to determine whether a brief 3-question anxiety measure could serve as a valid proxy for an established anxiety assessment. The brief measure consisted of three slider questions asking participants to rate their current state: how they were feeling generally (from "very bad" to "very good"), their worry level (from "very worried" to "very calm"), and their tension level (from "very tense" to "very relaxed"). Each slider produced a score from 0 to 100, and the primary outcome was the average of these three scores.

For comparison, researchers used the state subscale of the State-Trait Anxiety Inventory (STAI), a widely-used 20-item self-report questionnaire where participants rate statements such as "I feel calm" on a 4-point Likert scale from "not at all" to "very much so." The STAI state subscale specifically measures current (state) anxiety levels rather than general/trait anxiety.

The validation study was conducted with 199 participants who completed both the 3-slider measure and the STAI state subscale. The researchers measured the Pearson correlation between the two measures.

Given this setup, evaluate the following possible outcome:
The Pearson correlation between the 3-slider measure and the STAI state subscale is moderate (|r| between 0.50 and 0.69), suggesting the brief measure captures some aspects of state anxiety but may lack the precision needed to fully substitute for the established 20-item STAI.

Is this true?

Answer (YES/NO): NO